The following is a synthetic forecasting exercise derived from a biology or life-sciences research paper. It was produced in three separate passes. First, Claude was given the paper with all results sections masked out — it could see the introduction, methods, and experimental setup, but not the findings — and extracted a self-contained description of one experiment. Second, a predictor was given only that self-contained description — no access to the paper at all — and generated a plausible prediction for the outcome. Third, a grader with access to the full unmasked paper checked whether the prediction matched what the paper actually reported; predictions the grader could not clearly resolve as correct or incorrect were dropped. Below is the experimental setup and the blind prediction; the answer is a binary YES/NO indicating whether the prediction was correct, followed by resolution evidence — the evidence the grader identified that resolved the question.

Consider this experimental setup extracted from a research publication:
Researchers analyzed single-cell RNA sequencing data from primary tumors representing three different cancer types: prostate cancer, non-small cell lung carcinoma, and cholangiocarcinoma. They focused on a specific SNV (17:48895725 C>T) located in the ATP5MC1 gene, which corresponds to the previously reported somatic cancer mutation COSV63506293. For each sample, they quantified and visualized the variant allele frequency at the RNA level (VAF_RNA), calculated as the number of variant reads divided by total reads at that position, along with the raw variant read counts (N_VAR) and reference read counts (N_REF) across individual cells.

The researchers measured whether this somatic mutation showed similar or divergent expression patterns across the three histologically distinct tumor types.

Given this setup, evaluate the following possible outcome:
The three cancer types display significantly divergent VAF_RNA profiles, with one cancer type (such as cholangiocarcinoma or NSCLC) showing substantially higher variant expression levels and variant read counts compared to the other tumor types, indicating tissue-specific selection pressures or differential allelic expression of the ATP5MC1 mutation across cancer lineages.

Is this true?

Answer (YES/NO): NO